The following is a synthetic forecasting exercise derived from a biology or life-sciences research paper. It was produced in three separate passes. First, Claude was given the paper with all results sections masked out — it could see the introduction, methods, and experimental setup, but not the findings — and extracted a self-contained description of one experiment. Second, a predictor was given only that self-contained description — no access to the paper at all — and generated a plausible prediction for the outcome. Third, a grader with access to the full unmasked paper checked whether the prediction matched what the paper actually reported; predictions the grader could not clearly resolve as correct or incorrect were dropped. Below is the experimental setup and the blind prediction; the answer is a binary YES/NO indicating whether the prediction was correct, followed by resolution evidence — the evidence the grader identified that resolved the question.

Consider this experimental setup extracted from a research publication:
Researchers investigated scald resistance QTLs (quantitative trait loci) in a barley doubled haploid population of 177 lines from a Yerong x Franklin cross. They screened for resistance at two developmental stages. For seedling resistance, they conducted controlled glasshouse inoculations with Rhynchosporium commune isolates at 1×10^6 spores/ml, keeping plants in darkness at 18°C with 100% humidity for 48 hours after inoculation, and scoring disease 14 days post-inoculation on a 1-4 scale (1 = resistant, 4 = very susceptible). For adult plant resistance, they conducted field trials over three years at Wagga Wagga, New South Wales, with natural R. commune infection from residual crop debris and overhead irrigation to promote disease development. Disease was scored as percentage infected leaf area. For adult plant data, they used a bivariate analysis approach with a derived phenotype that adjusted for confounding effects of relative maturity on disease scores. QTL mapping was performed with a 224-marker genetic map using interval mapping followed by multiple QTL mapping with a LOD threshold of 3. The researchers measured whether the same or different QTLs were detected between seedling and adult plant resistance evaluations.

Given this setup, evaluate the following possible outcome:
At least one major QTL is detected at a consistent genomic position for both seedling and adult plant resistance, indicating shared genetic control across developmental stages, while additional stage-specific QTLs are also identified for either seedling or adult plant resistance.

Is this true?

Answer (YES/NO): YES